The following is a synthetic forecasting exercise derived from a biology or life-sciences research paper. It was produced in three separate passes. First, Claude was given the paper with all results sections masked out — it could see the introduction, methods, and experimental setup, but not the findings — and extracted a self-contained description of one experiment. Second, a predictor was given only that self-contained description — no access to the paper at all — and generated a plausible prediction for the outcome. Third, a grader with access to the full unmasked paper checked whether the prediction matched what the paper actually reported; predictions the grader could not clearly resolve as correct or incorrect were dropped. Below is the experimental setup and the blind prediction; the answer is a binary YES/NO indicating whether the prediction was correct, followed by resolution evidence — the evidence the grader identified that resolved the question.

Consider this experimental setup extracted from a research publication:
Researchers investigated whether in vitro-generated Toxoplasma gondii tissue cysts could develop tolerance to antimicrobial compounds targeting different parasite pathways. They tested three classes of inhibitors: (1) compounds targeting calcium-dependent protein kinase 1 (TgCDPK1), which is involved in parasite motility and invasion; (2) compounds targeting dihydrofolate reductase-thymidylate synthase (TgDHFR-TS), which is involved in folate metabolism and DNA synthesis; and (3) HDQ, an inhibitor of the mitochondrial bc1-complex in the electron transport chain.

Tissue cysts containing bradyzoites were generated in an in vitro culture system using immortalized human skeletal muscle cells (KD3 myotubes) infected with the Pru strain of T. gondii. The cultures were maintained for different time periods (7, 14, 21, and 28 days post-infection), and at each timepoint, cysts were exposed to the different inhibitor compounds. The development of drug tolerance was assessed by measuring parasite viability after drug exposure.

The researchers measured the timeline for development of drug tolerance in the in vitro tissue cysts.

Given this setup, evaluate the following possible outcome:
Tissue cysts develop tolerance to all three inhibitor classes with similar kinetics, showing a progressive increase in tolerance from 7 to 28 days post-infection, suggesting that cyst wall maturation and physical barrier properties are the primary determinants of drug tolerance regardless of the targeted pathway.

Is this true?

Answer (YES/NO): NO